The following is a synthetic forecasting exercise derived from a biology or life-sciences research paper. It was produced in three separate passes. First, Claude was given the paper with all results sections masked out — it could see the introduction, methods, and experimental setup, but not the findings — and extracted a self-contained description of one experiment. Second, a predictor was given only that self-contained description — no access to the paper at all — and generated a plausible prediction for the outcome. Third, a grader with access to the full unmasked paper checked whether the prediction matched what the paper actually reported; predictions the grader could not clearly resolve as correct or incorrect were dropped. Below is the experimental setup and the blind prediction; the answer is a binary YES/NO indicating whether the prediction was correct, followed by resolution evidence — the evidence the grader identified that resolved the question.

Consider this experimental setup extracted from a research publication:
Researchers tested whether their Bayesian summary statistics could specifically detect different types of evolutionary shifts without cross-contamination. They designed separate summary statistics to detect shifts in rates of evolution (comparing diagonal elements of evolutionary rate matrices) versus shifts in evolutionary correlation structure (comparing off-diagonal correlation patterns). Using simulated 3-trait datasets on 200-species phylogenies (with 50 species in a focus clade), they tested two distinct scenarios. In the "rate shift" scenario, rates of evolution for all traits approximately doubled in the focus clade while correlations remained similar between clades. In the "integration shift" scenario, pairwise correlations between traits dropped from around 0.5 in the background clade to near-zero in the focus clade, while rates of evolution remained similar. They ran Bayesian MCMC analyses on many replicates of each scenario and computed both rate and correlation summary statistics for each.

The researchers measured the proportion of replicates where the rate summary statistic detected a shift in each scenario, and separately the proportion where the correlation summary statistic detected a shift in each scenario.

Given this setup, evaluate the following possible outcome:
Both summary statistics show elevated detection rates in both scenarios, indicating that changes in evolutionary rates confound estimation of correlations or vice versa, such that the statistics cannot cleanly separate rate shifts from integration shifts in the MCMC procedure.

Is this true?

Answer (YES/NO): NO